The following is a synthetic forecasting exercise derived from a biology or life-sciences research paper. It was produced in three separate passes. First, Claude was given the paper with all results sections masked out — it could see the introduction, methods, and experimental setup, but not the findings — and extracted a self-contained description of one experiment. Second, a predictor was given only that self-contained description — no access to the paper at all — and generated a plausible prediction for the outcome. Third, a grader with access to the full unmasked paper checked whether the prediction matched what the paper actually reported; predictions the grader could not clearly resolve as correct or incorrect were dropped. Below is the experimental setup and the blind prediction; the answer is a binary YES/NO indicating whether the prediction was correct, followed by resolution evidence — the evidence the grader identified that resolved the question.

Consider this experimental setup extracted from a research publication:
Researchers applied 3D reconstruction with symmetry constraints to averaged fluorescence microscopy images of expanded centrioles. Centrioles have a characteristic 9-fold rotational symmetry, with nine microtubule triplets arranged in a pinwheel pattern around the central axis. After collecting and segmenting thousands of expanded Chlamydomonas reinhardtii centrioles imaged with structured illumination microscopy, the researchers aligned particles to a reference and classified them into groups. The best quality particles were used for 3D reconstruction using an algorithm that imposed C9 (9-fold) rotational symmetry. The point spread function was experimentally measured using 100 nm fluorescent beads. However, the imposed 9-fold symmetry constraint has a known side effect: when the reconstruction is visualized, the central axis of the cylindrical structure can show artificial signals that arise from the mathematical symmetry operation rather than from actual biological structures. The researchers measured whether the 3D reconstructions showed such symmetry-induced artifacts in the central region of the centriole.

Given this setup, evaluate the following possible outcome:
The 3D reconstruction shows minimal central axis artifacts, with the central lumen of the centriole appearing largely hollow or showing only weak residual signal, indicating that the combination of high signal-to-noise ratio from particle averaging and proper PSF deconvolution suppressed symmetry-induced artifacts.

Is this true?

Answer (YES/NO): NO